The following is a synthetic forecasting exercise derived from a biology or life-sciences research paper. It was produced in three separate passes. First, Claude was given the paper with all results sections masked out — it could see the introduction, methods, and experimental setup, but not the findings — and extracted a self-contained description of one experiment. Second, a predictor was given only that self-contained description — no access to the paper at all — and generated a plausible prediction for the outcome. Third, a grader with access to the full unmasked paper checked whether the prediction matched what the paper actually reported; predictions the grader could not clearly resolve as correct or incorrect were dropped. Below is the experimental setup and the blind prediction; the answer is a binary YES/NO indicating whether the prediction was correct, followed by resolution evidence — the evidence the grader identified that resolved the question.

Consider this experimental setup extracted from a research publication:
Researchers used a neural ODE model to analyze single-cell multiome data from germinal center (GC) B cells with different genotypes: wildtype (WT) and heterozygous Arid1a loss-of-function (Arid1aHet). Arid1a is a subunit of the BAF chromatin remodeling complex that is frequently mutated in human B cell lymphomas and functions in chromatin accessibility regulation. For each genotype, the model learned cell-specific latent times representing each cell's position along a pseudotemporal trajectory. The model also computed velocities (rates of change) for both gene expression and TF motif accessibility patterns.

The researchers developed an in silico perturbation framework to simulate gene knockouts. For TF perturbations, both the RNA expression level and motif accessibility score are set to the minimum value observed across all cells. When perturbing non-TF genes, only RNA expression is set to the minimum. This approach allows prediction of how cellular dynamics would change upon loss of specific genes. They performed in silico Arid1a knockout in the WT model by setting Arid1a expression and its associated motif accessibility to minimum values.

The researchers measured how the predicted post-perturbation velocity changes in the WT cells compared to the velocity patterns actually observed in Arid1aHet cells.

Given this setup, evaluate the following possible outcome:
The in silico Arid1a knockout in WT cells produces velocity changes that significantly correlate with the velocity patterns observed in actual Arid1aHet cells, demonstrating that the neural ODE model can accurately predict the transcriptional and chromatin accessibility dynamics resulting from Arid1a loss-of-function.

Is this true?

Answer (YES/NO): YES